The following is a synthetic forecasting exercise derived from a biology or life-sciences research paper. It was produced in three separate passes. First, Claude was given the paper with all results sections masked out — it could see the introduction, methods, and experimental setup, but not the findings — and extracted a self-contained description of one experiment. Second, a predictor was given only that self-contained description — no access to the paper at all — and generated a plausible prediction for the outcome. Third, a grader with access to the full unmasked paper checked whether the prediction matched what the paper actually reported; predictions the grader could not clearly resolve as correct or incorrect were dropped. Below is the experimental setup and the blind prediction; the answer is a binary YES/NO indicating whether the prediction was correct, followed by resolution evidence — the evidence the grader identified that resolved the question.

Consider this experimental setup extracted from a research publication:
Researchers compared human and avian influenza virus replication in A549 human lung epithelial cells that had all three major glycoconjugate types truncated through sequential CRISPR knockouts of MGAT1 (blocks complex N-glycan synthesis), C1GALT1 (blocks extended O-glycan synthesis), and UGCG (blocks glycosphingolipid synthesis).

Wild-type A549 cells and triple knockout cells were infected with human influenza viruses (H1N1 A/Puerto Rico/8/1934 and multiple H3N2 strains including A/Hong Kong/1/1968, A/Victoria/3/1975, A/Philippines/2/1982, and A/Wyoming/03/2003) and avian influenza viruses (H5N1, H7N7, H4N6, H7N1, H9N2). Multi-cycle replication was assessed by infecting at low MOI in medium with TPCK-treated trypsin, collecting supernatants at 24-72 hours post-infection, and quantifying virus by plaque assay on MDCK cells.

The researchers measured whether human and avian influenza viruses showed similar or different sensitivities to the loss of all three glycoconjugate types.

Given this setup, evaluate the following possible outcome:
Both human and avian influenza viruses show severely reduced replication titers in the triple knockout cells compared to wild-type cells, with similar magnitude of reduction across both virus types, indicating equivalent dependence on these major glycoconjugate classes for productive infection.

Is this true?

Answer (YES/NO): NO